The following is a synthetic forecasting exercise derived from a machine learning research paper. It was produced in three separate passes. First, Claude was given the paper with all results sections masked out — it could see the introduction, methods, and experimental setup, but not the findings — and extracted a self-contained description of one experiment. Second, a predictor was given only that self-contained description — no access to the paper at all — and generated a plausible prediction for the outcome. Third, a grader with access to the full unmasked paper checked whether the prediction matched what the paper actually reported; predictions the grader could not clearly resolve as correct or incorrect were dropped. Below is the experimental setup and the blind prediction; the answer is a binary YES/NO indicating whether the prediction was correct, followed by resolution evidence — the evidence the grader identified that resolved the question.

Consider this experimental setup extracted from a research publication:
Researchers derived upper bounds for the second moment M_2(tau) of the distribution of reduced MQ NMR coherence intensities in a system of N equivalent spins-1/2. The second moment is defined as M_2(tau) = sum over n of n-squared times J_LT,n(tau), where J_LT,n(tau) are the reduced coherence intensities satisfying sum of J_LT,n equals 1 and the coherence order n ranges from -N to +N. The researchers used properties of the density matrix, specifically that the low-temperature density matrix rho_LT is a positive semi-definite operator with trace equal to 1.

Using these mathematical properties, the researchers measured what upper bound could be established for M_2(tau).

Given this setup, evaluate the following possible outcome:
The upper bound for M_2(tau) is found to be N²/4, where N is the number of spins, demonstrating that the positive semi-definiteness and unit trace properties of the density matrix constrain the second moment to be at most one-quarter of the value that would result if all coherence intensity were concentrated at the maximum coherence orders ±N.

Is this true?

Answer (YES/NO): NO